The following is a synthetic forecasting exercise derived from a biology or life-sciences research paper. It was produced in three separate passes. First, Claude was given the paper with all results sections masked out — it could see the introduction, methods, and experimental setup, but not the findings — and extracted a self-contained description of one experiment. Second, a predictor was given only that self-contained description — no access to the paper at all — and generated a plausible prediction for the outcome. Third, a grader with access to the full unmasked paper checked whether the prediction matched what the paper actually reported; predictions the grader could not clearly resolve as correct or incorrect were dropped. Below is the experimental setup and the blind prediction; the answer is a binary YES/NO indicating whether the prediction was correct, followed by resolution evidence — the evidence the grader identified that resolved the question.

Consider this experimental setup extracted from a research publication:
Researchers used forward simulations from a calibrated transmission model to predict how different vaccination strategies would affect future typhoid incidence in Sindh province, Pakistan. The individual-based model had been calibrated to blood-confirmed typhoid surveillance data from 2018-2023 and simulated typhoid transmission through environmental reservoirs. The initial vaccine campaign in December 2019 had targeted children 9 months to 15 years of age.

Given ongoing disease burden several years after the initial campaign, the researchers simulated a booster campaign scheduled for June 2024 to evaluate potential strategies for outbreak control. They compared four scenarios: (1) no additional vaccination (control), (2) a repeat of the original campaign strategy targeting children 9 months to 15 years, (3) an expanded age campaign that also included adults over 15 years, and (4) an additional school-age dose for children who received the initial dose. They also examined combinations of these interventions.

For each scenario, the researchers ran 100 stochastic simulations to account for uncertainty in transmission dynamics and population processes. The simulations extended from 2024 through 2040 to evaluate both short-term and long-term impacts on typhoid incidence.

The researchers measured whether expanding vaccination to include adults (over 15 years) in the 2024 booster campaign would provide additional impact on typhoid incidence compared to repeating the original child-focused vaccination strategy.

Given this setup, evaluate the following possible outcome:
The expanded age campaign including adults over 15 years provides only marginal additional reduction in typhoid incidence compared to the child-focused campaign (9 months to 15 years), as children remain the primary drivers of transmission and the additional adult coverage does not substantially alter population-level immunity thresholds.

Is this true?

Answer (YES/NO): YES